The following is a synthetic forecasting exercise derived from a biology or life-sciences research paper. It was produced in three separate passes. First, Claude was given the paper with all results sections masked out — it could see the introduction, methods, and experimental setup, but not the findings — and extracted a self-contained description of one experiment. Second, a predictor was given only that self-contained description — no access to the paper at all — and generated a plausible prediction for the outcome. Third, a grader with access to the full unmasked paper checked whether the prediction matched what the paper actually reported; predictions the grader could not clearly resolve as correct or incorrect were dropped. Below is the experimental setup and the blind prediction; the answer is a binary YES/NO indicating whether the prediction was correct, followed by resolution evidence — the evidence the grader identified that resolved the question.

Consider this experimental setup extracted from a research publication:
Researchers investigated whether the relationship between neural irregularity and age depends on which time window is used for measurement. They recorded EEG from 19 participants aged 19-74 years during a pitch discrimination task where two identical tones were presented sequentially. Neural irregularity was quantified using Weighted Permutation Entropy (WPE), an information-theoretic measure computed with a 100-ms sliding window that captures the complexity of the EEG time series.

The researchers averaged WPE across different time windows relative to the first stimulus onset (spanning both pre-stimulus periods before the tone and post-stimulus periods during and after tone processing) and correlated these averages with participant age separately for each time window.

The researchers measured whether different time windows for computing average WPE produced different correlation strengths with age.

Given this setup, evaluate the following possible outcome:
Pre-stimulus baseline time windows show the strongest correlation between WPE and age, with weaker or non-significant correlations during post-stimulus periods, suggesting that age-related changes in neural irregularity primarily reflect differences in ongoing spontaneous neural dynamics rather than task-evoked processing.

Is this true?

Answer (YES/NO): NO